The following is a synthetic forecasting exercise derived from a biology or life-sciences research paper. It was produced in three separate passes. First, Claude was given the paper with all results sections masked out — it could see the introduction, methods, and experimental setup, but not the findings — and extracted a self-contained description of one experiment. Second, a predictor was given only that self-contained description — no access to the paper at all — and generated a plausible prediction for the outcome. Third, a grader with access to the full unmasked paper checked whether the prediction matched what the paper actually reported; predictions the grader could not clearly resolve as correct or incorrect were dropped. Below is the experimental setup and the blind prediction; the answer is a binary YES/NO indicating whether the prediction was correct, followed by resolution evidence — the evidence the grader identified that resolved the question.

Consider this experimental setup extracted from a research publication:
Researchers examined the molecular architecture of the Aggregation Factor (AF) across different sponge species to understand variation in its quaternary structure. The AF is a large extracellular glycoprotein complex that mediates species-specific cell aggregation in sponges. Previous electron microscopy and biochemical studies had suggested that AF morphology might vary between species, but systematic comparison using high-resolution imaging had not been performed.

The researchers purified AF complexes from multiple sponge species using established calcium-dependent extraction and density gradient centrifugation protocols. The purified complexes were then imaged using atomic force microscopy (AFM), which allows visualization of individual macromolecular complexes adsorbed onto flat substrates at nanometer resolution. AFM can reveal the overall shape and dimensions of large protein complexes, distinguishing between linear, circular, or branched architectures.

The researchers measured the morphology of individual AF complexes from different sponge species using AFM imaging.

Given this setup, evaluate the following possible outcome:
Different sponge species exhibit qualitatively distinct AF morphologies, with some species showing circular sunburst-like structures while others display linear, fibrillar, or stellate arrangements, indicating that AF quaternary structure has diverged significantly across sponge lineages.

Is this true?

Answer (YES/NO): YES